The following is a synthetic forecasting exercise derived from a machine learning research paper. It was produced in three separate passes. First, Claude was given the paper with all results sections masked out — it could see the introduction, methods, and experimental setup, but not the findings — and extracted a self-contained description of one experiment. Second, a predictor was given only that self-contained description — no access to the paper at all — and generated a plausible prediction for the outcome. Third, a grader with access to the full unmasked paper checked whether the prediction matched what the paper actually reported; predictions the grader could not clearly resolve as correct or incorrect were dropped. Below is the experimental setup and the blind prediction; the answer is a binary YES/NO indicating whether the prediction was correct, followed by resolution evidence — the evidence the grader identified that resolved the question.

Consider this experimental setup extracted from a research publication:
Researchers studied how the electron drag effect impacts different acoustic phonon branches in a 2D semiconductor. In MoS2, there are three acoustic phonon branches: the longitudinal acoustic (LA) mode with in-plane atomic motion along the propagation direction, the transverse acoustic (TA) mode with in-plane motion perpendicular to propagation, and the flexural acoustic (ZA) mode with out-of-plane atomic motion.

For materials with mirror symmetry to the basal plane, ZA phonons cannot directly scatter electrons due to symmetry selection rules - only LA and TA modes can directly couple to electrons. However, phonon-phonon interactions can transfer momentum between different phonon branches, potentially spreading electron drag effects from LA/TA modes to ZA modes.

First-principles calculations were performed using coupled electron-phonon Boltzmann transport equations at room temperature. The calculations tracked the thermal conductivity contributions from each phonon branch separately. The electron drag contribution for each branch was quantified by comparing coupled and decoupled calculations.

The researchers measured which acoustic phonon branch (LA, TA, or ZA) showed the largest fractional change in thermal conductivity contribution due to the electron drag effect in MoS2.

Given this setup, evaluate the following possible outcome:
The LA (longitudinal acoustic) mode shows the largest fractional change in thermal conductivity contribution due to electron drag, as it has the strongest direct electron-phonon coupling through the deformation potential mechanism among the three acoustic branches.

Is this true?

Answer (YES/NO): YES